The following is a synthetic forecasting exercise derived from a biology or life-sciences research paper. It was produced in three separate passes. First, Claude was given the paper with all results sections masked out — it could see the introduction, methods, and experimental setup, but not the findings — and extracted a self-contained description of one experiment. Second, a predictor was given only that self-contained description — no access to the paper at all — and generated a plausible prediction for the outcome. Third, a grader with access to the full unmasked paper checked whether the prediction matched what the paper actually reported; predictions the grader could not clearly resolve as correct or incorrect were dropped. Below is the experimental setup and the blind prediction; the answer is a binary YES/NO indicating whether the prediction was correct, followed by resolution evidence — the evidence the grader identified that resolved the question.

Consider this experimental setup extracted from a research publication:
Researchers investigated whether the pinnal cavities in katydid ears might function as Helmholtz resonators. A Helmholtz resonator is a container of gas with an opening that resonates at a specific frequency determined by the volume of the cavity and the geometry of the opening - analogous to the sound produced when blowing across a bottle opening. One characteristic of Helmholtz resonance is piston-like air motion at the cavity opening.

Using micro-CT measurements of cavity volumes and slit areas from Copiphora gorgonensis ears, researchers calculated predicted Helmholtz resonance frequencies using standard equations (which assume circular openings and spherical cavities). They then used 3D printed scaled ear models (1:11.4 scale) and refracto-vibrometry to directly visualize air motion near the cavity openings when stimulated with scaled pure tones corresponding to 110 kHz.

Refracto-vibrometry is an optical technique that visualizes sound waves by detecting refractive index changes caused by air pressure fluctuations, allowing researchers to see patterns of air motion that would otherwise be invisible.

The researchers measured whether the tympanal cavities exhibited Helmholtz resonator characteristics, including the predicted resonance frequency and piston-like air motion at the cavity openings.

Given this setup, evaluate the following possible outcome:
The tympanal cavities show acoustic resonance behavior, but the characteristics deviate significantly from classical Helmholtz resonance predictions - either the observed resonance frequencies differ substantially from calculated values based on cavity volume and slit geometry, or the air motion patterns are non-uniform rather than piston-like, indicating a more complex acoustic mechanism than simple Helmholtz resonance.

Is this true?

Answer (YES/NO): NO